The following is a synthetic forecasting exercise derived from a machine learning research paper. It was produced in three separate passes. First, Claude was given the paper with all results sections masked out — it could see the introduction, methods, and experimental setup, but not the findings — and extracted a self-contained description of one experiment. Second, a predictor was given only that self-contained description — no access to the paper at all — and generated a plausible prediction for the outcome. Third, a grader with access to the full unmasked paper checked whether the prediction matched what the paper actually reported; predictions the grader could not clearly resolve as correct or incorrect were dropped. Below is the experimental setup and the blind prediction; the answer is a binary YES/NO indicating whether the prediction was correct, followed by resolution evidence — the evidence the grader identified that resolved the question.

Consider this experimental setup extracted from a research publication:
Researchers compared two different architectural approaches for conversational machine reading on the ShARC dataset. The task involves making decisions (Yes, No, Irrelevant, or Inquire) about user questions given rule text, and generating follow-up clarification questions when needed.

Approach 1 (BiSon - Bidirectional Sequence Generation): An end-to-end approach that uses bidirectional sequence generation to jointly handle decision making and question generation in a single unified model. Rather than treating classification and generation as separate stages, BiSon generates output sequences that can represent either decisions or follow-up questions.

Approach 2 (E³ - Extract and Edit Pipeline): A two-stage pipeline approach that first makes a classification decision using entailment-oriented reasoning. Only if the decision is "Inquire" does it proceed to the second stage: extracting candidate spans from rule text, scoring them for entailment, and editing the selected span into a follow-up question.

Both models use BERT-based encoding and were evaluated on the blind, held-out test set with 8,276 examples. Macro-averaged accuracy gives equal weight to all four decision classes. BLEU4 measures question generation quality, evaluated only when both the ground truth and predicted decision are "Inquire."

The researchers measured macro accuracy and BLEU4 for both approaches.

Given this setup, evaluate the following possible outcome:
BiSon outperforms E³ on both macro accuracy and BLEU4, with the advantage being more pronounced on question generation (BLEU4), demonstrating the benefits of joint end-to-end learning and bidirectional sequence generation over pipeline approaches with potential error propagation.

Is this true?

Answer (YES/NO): NO